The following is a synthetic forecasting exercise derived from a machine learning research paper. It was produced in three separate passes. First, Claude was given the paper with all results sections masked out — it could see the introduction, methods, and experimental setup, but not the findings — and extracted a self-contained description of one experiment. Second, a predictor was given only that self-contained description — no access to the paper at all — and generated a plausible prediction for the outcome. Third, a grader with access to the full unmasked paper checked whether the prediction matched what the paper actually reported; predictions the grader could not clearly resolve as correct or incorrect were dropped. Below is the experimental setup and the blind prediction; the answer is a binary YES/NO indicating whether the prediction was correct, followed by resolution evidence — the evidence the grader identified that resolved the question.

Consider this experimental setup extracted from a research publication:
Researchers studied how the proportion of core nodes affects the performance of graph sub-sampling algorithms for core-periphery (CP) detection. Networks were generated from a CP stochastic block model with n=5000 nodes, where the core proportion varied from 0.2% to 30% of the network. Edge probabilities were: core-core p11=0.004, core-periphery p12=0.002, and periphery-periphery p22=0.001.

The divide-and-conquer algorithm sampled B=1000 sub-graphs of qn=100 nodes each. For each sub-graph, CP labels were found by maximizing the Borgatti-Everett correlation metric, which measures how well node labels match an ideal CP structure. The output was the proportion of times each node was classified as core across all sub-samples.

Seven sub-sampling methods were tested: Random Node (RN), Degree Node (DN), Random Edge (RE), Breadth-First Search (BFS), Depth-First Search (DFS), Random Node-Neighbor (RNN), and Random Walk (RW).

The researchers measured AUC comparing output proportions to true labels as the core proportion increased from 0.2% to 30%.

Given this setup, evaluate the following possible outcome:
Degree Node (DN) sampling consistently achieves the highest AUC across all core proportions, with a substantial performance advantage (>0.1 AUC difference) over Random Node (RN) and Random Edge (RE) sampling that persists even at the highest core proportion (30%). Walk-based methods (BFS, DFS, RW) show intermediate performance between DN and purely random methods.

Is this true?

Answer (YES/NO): NO